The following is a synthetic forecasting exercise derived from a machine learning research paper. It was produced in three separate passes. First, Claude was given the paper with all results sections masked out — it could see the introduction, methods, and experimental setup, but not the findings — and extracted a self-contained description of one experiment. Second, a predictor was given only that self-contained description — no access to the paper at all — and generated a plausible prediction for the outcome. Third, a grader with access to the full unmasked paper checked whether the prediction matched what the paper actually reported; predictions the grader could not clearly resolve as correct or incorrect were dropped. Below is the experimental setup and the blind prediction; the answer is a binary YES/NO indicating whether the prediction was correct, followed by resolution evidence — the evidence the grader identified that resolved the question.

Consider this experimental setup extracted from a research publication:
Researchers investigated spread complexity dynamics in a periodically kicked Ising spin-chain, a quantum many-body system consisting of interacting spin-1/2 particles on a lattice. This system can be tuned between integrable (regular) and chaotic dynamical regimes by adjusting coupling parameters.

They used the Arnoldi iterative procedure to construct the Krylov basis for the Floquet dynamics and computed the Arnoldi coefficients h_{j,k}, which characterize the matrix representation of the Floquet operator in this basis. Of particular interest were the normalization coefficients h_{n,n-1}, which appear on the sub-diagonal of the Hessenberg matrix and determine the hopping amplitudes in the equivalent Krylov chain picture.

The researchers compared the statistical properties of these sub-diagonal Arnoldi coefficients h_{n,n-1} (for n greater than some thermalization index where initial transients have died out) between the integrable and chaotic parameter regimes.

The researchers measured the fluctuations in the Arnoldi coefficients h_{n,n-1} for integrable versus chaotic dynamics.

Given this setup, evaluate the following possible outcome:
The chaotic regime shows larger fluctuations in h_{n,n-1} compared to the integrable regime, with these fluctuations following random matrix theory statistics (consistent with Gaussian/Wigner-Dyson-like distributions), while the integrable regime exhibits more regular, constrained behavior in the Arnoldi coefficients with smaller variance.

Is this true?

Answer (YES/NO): NO